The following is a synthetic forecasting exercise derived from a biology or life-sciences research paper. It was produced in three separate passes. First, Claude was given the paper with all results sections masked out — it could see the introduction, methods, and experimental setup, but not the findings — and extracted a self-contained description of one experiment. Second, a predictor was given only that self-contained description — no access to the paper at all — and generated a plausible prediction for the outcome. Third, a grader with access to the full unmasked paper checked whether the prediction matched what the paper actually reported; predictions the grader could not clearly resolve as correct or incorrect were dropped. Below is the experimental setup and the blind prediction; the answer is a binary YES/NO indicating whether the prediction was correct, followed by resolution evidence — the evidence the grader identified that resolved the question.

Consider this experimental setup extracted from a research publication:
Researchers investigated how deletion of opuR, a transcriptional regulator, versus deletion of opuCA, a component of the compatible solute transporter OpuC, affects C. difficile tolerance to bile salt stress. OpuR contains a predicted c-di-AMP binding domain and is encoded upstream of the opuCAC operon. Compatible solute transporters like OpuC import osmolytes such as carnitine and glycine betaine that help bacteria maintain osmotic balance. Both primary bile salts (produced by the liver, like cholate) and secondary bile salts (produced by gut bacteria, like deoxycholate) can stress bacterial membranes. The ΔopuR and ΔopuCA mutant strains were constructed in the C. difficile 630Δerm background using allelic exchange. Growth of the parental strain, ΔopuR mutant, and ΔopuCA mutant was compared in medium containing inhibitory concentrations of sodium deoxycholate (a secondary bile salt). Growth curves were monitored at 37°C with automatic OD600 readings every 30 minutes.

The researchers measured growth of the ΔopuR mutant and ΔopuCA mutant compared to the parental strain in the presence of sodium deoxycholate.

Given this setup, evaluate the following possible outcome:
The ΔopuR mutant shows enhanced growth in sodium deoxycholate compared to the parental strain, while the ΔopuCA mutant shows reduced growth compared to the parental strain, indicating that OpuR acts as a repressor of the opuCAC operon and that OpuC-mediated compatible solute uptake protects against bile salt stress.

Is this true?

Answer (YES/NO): YES